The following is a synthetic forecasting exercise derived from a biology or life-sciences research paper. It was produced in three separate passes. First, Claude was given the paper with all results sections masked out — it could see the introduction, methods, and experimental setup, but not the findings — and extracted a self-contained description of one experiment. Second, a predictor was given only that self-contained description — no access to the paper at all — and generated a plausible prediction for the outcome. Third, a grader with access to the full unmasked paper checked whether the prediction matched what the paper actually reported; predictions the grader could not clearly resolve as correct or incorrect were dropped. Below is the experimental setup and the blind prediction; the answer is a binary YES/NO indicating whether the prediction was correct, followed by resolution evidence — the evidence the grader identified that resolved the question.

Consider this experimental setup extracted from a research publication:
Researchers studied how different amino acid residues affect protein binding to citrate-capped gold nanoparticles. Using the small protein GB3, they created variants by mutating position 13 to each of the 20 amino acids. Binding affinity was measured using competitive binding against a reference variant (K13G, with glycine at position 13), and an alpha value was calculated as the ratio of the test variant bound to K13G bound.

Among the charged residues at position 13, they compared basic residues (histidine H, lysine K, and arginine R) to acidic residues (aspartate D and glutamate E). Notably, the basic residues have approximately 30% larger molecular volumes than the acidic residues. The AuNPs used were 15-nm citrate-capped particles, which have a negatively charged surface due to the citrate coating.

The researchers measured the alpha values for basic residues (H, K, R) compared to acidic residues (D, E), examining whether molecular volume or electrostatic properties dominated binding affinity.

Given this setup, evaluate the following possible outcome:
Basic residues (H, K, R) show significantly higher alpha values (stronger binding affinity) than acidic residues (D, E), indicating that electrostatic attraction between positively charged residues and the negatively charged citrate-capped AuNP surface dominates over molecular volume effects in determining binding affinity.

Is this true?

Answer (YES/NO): YES